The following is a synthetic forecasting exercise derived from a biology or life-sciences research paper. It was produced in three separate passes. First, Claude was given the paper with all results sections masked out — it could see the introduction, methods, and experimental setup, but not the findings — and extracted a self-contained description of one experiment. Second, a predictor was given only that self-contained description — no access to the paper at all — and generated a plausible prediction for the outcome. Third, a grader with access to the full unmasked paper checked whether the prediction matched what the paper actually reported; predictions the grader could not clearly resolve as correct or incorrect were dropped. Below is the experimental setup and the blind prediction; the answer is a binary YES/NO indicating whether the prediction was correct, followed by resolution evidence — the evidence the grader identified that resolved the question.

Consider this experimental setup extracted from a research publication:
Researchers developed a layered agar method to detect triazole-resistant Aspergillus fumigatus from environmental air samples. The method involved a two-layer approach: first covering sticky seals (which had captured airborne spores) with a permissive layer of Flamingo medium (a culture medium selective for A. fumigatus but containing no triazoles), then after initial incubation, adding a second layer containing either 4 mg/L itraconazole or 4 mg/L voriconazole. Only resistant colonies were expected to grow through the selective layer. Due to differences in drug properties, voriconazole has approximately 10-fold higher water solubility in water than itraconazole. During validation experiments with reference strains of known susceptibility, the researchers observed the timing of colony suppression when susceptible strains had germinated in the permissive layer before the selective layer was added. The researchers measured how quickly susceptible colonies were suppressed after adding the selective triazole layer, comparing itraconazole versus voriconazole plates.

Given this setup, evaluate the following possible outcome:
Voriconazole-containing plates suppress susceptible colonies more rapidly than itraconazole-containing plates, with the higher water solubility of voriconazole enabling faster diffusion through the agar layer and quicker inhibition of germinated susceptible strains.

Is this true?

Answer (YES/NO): YES